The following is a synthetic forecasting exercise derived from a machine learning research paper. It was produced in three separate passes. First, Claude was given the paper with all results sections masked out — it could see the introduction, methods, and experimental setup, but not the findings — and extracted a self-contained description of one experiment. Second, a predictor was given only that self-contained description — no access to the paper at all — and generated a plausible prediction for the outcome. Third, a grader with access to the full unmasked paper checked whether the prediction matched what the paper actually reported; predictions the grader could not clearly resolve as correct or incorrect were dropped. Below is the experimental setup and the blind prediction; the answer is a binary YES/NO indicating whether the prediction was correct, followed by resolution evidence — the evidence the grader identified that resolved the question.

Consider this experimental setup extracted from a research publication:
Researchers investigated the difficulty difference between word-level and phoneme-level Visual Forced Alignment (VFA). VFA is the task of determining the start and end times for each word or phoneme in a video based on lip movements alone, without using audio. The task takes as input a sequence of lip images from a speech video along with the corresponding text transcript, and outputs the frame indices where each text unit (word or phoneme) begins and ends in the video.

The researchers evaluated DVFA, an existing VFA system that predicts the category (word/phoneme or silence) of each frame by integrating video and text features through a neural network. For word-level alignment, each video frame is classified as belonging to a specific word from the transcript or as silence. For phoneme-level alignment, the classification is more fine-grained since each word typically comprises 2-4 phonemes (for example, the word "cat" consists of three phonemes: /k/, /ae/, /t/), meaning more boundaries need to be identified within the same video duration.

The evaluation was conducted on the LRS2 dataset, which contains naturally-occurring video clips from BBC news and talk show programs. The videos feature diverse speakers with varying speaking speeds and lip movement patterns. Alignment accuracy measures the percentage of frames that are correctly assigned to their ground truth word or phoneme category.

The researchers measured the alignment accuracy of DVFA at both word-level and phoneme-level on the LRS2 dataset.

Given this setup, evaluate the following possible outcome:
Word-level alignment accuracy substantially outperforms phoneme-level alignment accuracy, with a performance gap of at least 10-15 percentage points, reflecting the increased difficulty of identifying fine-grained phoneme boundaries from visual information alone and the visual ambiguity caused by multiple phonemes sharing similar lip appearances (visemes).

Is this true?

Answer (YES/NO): YES